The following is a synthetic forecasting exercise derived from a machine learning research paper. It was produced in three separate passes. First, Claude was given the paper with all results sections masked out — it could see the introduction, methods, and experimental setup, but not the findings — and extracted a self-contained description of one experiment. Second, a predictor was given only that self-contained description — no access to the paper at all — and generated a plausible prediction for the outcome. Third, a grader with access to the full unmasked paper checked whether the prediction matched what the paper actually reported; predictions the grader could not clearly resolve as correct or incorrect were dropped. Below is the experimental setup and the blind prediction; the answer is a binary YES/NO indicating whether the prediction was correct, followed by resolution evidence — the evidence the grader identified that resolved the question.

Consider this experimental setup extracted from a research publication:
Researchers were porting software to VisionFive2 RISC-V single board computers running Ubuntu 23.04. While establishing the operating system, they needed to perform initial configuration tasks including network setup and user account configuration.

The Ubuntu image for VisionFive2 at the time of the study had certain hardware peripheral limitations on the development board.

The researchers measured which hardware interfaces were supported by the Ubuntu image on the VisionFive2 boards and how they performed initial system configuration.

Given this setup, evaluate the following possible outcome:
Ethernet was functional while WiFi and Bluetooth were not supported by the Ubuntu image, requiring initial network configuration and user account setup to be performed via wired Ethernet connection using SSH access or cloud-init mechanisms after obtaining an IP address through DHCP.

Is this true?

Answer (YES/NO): NO